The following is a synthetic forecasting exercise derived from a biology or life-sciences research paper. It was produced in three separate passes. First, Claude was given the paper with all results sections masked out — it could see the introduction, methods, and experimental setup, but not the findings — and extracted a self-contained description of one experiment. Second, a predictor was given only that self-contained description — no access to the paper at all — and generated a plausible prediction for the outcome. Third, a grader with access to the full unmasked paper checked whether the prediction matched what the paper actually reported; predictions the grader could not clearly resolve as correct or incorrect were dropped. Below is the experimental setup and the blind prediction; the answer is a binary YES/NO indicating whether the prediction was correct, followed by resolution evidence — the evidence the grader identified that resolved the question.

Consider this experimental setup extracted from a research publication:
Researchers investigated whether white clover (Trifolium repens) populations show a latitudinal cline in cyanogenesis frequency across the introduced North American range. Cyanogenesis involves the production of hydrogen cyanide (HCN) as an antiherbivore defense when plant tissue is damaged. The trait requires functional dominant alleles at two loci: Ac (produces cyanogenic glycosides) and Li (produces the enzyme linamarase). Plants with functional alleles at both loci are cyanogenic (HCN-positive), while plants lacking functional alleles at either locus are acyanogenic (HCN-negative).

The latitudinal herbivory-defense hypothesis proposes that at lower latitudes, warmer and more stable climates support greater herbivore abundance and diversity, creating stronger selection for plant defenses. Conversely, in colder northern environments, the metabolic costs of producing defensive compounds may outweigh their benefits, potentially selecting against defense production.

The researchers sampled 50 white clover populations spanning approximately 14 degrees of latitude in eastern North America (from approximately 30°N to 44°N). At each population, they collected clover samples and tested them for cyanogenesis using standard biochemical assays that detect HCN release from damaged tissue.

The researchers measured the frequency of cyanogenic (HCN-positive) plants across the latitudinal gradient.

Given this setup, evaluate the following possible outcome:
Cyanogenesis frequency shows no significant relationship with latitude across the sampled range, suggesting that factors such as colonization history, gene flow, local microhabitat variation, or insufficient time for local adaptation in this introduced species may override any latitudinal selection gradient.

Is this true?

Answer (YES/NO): NO